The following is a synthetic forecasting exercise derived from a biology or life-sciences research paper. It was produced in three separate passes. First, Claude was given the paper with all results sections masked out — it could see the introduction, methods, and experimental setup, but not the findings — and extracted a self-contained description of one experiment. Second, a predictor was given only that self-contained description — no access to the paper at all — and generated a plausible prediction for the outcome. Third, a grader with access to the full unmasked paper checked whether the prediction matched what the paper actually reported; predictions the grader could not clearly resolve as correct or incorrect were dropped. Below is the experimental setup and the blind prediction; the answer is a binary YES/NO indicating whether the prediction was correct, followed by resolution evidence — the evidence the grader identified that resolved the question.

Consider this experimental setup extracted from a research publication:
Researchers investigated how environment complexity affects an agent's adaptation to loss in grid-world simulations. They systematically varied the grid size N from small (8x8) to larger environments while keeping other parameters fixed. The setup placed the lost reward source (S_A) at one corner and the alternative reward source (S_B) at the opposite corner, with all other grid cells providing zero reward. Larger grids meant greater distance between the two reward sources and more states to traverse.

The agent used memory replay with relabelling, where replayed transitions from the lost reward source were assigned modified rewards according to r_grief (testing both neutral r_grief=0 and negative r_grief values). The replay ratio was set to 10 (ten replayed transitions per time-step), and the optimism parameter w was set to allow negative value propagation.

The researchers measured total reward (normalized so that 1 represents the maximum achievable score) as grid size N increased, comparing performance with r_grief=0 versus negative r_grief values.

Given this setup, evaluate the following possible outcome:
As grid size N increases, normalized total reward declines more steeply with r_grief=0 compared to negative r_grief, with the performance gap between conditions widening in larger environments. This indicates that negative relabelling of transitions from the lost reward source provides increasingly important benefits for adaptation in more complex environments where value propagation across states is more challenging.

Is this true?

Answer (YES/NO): YES